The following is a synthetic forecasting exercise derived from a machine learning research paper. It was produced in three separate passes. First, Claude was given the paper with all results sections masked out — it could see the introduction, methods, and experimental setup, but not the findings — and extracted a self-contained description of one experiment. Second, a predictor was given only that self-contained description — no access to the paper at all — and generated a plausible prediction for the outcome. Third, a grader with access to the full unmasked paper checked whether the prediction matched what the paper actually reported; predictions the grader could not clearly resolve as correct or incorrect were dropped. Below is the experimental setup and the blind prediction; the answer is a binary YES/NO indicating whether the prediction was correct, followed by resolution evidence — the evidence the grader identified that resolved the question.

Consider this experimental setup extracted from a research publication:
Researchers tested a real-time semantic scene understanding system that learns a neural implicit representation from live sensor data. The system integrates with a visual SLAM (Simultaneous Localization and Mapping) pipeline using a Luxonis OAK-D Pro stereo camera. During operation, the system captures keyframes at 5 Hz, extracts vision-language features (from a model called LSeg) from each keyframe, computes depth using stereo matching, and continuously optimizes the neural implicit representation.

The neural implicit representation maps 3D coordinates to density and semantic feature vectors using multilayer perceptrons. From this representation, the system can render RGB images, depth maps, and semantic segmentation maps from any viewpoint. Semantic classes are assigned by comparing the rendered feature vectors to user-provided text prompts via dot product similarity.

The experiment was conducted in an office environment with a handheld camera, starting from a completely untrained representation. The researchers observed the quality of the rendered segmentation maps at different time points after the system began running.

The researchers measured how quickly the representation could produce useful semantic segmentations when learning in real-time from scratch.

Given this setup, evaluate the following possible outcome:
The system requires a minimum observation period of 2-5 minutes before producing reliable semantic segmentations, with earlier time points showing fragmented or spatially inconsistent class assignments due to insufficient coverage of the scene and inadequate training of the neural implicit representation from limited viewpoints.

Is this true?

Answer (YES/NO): NO